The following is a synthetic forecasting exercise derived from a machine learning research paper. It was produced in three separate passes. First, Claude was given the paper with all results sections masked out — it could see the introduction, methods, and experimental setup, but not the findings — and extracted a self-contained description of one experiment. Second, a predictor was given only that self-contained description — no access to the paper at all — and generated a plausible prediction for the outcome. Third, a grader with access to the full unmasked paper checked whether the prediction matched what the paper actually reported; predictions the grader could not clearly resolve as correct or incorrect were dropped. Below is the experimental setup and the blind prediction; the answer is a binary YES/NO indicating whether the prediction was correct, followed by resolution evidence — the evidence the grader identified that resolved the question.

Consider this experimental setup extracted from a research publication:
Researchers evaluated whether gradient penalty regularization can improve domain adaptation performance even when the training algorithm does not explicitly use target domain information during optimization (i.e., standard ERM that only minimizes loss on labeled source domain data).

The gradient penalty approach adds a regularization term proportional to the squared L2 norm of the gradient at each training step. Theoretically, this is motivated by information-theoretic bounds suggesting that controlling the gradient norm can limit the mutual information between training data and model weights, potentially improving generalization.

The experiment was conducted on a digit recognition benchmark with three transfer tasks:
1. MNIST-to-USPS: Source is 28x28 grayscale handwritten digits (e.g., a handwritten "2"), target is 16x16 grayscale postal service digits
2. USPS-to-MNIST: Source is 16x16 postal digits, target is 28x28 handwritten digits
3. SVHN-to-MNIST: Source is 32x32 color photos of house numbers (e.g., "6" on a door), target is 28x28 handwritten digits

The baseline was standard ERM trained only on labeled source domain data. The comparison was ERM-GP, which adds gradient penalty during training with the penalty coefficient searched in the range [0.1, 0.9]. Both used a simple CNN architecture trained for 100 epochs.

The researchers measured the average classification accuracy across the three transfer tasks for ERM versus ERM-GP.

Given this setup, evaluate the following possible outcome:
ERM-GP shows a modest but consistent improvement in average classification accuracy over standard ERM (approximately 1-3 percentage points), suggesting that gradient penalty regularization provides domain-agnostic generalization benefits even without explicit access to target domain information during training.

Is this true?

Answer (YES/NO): NO